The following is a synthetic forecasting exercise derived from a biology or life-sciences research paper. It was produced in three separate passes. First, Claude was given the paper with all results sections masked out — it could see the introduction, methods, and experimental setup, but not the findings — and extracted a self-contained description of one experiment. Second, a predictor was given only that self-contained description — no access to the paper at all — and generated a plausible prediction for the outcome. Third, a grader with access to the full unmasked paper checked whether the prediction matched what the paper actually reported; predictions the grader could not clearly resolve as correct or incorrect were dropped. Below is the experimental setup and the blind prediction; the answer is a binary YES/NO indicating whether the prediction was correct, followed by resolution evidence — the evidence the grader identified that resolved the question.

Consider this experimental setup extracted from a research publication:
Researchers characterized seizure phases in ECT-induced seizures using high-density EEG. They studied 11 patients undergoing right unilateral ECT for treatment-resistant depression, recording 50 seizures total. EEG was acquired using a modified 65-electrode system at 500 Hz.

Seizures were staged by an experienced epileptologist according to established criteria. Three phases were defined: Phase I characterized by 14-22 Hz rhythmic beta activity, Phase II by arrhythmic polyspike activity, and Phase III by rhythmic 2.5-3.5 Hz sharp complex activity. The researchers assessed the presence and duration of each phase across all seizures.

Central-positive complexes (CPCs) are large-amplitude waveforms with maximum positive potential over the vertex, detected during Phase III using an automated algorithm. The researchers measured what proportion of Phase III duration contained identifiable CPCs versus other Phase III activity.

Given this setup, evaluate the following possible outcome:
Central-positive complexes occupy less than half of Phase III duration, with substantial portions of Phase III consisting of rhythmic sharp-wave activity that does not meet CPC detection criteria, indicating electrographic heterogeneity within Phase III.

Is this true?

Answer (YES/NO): NO